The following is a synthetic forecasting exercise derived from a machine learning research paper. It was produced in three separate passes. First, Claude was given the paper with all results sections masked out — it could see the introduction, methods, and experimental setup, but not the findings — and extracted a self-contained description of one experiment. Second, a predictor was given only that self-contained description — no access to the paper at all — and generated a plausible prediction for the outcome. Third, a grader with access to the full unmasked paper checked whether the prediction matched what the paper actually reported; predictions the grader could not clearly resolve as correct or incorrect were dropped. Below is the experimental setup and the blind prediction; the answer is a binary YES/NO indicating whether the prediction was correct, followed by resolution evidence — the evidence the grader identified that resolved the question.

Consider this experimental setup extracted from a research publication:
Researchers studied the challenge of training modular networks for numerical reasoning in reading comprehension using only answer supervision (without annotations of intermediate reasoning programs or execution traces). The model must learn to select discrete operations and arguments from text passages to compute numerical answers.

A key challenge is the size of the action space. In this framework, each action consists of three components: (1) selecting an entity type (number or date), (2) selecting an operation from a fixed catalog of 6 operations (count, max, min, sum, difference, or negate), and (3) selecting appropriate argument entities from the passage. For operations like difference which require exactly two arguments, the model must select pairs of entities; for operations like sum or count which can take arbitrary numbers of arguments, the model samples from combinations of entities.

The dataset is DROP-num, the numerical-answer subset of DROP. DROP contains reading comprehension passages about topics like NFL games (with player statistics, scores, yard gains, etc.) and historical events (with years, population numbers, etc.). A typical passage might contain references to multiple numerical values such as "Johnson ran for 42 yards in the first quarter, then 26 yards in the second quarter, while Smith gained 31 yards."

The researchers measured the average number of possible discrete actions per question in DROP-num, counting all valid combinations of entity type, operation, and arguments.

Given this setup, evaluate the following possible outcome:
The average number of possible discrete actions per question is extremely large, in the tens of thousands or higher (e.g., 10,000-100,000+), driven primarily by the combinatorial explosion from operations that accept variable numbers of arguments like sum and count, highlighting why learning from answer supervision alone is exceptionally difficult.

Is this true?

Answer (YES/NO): YES